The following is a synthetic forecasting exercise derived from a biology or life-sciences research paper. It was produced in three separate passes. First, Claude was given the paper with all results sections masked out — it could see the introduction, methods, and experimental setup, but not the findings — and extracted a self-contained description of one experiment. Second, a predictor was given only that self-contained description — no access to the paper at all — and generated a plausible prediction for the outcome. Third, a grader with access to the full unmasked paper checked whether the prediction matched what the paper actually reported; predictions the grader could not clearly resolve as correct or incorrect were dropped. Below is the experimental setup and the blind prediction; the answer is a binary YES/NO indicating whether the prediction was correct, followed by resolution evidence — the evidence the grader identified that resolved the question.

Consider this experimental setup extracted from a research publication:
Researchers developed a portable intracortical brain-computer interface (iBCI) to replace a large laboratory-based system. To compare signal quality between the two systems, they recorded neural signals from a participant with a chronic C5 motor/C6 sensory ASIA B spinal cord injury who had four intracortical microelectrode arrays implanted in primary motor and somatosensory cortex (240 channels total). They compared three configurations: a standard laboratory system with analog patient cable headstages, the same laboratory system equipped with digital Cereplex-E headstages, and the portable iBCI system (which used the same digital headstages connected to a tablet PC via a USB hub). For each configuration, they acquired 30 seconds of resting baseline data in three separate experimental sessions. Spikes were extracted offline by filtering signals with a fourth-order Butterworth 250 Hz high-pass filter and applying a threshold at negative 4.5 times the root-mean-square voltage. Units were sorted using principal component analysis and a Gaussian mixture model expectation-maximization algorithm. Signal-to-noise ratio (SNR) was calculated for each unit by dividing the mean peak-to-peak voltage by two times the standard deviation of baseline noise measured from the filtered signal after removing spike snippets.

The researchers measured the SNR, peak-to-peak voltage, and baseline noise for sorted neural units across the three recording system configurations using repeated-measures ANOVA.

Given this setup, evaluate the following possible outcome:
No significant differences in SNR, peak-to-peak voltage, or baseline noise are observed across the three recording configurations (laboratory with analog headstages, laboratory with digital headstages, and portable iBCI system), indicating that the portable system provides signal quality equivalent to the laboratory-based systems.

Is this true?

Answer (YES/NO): NO